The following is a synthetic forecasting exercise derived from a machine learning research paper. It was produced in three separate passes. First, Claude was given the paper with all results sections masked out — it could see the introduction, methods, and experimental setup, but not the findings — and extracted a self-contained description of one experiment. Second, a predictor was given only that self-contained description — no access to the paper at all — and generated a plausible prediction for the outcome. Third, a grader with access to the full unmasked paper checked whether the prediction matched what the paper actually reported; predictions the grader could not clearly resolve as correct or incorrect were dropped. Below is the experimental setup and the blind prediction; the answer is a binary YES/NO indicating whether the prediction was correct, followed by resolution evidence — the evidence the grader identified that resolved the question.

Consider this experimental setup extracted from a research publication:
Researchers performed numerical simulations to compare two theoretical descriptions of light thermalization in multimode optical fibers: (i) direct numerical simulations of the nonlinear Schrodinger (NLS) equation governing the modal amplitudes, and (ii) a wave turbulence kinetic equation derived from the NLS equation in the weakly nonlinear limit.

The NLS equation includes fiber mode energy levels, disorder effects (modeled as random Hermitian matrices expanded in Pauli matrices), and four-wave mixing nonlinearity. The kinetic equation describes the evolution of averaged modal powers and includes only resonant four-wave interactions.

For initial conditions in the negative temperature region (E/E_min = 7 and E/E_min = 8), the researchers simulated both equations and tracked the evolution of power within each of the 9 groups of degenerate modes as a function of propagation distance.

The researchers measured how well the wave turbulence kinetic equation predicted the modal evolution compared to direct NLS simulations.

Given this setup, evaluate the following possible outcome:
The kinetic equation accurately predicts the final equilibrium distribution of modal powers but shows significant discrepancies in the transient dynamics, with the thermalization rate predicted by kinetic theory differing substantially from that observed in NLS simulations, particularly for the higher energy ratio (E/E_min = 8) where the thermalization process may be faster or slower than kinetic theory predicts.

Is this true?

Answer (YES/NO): NO